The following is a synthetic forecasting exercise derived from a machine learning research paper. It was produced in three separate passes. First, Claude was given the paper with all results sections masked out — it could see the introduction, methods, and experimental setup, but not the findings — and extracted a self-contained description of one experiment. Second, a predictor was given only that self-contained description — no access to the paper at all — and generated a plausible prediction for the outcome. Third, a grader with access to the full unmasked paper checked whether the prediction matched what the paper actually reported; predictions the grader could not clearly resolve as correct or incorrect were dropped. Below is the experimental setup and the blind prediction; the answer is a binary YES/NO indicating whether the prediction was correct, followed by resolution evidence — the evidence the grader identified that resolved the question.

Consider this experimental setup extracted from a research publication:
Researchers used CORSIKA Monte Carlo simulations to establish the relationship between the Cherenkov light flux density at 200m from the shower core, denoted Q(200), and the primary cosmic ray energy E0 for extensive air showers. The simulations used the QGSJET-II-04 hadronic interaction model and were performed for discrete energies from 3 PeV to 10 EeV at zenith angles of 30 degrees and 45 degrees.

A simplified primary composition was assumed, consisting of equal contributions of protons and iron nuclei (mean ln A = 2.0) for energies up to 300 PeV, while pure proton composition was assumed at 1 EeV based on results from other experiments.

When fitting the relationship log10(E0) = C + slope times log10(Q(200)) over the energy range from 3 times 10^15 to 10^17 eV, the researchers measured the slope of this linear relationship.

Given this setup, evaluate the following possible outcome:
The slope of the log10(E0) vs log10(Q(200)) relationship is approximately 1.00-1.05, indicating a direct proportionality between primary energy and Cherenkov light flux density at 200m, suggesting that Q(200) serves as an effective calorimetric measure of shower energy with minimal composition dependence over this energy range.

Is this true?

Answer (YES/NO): NO